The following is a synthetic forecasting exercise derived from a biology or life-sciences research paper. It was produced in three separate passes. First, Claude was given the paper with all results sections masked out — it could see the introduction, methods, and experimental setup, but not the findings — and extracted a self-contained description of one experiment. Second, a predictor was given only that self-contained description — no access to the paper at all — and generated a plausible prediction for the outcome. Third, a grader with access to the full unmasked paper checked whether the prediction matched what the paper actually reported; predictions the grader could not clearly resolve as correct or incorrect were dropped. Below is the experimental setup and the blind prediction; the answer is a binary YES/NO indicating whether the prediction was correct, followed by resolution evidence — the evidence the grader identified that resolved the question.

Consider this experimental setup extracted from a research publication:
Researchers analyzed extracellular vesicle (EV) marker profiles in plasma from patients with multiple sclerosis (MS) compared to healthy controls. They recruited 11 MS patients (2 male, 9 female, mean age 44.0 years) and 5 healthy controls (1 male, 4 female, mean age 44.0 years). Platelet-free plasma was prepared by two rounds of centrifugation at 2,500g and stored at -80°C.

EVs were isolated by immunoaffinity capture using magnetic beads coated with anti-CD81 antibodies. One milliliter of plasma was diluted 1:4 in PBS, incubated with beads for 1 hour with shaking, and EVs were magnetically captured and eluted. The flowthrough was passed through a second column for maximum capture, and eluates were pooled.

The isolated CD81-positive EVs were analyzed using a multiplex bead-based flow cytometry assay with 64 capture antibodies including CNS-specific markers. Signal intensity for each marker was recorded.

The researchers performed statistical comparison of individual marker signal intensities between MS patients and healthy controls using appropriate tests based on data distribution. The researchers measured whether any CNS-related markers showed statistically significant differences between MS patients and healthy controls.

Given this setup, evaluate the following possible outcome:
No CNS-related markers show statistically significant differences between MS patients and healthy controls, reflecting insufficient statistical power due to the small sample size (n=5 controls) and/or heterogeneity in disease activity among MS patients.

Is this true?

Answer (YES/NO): NO